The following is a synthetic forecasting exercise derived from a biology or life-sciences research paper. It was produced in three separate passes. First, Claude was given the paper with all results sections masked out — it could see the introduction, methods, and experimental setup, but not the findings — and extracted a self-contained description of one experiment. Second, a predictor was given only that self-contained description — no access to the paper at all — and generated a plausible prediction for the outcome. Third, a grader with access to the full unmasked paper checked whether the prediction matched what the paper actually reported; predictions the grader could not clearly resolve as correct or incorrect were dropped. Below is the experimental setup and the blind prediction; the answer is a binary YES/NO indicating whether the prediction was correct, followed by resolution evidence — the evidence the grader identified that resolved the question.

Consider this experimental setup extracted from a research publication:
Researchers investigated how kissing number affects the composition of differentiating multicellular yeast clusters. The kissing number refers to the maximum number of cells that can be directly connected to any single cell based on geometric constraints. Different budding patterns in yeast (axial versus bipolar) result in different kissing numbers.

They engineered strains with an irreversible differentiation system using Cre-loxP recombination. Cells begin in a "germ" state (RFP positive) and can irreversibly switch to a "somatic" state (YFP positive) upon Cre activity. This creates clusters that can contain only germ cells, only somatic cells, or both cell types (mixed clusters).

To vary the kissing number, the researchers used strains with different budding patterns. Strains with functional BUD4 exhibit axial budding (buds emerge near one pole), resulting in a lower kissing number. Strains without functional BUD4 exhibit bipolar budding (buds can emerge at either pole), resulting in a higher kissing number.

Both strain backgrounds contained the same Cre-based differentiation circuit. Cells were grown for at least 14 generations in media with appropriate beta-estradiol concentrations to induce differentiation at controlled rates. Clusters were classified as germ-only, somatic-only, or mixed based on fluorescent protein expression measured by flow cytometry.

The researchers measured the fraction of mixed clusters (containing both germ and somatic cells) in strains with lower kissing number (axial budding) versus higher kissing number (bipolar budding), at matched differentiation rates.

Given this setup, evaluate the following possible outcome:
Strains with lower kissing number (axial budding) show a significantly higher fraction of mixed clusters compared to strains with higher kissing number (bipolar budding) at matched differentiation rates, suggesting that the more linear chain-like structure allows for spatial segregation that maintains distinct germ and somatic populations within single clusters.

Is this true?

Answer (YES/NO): NO